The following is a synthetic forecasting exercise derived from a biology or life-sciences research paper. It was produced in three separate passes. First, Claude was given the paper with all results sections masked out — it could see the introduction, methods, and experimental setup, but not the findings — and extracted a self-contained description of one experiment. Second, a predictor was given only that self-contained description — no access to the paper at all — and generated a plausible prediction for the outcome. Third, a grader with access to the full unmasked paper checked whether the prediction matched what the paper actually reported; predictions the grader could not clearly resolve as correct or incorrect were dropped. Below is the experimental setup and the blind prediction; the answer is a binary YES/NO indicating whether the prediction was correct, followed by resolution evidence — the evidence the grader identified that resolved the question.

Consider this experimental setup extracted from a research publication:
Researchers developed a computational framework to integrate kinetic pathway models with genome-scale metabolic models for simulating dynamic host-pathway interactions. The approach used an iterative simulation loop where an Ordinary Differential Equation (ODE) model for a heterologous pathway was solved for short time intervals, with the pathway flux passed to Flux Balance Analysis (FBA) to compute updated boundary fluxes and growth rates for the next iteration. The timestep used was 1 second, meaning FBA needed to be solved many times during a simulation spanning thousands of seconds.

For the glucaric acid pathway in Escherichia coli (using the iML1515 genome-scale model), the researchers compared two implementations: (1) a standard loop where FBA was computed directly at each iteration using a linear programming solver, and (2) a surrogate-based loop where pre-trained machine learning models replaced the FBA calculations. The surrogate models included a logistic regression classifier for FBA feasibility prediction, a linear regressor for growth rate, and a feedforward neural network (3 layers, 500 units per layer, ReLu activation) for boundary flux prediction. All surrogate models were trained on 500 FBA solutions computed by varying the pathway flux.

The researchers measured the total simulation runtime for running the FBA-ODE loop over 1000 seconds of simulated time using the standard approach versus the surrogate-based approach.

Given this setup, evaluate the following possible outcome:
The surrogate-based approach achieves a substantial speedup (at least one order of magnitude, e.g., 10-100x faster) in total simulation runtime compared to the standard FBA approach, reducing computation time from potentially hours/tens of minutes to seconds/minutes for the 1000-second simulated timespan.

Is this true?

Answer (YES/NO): YES